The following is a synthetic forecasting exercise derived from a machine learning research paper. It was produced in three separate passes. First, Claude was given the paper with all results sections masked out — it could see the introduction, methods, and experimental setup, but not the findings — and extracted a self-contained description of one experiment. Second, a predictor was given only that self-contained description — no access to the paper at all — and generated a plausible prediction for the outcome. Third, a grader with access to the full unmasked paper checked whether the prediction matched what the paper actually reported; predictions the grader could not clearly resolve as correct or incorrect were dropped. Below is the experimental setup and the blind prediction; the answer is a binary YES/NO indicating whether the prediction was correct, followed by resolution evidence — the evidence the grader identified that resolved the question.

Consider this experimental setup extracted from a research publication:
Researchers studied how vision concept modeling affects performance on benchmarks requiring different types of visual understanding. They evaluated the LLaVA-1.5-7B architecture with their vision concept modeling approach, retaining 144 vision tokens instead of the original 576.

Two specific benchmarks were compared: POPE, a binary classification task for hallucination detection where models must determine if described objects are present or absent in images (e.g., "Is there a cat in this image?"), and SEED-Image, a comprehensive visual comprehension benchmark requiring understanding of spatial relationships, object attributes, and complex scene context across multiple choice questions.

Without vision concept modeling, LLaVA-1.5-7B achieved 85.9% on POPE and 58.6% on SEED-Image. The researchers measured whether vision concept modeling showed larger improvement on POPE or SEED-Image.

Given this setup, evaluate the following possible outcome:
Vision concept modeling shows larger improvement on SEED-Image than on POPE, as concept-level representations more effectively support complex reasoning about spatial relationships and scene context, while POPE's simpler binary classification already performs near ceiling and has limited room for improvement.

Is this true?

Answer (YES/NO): YES